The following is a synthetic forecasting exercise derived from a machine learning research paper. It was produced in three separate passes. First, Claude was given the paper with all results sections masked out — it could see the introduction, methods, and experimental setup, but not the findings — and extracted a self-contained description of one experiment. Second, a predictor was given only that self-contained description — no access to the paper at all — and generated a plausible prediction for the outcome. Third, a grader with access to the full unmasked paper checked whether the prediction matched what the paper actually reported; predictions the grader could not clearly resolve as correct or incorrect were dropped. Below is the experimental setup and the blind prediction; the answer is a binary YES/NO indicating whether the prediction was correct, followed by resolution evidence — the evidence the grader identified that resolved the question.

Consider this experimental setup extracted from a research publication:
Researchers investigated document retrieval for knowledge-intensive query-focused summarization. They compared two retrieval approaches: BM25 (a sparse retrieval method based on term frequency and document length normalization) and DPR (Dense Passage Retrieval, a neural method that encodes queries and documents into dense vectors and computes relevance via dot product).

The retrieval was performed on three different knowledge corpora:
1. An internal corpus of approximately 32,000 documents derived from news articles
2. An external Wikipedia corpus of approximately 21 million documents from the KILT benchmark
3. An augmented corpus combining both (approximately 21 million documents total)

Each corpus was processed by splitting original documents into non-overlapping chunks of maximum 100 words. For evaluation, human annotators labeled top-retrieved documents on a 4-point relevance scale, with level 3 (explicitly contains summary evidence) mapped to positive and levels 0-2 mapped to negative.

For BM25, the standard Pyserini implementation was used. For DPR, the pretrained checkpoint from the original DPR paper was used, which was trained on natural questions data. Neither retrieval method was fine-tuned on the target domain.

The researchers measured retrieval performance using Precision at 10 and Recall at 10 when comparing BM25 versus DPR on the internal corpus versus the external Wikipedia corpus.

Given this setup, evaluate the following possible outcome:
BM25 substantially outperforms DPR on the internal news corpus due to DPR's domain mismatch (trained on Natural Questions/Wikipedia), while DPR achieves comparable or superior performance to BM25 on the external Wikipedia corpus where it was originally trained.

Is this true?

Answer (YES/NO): YES